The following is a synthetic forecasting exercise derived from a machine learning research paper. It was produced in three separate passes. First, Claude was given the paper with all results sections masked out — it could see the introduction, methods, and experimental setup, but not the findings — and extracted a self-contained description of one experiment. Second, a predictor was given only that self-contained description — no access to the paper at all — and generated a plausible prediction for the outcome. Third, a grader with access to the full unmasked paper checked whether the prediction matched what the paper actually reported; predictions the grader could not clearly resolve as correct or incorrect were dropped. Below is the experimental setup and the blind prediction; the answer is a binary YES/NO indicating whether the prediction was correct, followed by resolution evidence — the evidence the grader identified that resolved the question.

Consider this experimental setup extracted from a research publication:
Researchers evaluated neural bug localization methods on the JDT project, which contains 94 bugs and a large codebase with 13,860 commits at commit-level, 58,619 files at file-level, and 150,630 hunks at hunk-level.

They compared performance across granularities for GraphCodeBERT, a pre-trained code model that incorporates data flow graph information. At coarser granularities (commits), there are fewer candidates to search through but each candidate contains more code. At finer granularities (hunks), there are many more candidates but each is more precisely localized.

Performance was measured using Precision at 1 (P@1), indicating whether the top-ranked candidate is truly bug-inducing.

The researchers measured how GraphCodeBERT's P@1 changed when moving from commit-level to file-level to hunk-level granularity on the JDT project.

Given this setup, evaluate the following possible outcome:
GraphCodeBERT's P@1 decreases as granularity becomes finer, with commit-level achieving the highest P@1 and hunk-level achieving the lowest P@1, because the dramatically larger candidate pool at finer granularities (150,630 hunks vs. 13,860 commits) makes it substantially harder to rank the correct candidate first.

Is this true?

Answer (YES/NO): NO